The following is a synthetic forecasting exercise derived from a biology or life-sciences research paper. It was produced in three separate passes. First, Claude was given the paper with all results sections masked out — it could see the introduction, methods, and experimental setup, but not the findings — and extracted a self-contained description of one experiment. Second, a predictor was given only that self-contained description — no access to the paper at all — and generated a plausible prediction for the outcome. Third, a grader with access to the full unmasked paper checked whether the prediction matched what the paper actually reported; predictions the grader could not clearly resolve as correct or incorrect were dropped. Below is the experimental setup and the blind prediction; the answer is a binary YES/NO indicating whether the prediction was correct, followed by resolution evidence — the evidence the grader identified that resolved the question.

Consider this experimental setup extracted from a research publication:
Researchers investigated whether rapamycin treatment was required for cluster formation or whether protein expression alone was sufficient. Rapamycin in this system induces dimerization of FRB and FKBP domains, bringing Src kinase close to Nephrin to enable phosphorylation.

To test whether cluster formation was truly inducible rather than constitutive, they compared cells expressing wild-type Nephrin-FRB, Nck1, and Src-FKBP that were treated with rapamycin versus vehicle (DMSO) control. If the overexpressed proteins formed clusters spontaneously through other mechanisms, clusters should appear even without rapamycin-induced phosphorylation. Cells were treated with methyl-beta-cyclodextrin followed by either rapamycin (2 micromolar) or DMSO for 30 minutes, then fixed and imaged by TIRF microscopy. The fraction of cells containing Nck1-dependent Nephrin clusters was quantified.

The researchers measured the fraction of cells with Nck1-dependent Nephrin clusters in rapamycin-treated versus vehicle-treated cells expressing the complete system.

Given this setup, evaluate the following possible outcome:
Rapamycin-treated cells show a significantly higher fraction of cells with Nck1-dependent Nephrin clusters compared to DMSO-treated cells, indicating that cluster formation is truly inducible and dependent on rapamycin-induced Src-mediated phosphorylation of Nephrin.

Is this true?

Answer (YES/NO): YES